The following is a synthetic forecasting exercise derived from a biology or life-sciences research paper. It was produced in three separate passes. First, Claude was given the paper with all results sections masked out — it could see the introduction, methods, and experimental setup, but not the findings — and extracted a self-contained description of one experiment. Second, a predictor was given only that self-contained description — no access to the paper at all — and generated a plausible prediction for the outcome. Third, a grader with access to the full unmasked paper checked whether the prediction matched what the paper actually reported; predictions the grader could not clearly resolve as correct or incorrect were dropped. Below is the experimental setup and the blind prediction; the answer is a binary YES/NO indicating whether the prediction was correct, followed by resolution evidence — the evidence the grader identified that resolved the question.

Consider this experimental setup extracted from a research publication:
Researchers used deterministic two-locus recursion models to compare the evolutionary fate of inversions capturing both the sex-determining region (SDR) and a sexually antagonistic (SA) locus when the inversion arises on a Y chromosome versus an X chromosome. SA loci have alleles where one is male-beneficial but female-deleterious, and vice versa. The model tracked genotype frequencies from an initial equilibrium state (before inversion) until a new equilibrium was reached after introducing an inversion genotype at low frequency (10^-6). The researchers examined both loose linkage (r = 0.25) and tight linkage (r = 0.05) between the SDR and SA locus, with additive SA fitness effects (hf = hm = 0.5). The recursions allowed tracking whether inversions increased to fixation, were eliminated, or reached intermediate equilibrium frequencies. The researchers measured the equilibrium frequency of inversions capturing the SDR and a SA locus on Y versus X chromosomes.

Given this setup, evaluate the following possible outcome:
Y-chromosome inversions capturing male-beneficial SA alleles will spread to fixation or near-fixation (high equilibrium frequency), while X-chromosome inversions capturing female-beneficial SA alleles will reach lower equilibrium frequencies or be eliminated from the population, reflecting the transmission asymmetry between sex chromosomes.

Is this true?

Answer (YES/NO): YES